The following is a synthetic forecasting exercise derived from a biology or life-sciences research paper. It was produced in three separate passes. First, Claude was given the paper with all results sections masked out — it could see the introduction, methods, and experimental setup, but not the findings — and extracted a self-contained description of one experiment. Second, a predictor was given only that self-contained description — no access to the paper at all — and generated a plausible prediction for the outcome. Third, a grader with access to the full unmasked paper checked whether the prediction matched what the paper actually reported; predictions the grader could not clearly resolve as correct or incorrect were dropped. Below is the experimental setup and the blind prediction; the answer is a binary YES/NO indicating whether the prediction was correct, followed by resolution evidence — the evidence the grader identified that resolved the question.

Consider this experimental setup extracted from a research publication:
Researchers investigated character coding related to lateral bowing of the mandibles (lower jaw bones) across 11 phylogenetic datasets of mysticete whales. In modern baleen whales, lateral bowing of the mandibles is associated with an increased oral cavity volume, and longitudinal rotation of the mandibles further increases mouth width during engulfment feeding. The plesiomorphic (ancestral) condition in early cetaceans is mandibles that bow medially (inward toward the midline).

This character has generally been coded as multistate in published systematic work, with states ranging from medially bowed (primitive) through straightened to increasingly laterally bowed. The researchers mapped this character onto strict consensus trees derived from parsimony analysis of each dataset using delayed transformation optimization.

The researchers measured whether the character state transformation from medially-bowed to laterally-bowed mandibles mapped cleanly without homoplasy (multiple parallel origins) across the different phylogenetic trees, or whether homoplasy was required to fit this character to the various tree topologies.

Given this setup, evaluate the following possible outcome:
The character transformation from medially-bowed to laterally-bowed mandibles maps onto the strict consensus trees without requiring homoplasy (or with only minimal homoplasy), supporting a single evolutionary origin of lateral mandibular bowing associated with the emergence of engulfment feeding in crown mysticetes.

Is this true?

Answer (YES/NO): NO